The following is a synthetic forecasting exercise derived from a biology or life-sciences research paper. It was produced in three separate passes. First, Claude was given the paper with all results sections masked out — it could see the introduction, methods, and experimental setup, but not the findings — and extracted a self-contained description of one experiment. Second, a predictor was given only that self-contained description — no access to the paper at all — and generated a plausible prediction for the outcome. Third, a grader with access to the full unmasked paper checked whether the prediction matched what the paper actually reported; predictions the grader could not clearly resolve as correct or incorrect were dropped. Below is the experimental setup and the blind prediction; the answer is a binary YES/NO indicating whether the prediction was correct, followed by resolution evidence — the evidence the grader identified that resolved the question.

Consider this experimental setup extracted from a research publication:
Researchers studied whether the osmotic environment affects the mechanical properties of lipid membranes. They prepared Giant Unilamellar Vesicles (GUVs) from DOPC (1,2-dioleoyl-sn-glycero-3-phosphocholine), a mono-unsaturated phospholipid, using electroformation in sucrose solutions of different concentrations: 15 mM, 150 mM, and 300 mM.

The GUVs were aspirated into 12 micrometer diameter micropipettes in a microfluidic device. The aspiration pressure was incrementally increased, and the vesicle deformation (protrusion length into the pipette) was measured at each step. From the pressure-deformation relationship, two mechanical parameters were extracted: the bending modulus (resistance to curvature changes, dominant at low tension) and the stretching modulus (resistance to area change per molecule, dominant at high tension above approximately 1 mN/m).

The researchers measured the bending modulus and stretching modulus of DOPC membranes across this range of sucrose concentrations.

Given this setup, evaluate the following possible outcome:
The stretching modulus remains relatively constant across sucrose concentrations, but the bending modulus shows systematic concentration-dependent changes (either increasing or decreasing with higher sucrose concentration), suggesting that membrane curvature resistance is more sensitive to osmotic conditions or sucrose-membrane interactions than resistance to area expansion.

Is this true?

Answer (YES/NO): NO